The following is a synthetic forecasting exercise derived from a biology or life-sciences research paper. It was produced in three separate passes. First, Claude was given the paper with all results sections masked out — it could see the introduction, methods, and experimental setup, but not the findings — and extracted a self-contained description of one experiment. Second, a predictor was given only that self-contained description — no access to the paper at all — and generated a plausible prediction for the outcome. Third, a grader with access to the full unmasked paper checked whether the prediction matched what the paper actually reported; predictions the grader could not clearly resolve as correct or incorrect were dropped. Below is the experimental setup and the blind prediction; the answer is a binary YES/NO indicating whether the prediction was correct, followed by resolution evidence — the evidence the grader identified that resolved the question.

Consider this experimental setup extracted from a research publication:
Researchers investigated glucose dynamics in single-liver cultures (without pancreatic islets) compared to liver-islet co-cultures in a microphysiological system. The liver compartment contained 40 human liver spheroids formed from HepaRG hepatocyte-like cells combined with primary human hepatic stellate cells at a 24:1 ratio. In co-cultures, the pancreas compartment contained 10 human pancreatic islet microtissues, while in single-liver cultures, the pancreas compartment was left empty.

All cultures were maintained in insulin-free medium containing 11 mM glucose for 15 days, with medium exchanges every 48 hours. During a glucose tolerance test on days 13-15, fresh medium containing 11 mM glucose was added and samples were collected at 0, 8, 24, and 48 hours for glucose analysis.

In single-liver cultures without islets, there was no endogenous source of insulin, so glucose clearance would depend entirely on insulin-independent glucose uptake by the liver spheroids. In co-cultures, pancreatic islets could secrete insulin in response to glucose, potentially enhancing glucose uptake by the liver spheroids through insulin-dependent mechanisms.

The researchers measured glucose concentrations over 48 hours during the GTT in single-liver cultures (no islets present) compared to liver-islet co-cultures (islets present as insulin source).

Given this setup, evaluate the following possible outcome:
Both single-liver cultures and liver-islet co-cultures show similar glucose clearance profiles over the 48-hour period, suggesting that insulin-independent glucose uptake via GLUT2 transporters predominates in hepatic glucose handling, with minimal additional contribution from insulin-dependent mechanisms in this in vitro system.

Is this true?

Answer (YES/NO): NO